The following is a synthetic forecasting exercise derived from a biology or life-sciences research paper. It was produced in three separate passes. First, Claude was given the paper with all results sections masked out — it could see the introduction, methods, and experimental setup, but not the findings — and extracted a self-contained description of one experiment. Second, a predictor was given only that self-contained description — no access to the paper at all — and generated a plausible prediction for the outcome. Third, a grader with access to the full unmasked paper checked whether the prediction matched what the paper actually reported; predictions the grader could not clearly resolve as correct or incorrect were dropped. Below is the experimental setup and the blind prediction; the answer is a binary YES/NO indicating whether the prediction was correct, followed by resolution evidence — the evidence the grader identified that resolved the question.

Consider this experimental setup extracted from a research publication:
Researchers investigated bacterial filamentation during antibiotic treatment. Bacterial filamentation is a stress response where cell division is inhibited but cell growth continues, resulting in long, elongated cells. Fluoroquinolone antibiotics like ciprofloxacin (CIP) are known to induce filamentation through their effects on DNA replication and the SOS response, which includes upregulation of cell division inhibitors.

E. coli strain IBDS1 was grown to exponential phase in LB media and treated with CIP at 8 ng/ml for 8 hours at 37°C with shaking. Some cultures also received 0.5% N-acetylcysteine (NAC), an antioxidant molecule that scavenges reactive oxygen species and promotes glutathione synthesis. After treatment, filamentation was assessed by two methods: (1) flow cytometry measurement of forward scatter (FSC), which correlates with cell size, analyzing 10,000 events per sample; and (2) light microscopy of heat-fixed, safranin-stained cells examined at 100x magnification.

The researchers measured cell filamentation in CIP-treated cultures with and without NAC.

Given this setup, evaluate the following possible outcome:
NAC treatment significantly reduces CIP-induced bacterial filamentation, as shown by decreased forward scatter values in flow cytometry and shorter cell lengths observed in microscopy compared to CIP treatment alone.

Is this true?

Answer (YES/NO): YES